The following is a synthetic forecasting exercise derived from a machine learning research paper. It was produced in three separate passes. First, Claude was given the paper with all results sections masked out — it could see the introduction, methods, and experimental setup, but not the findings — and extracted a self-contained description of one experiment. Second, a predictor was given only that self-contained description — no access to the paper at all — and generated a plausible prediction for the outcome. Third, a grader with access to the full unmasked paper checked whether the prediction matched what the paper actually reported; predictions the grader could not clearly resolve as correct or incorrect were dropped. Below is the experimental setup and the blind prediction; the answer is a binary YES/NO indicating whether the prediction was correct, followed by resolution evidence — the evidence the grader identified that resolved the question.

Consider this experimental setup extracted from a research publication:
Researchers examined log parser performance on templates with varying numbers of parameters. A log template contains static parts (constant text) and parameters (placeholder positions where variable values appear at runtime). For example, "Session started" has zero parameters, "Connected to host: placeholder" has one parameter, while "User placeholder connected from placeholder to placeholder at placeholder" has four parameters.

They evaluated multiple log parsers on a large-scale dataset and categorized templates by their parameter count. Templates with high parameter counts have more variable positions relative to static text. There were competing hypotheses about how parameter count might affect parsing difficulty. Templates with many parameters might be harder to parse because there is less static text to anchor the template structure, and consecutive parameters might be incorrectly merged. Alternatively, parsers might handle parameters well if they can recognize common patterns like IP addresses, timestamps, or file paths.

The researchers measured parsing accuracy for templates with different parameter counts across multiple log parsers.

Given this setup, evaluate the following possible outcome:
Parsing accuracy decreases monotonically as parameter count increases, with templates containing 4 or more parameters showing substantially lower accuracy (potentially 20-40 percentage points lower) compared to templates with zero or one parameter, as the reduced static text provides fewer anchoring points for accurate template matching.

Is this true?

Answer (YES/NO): NO